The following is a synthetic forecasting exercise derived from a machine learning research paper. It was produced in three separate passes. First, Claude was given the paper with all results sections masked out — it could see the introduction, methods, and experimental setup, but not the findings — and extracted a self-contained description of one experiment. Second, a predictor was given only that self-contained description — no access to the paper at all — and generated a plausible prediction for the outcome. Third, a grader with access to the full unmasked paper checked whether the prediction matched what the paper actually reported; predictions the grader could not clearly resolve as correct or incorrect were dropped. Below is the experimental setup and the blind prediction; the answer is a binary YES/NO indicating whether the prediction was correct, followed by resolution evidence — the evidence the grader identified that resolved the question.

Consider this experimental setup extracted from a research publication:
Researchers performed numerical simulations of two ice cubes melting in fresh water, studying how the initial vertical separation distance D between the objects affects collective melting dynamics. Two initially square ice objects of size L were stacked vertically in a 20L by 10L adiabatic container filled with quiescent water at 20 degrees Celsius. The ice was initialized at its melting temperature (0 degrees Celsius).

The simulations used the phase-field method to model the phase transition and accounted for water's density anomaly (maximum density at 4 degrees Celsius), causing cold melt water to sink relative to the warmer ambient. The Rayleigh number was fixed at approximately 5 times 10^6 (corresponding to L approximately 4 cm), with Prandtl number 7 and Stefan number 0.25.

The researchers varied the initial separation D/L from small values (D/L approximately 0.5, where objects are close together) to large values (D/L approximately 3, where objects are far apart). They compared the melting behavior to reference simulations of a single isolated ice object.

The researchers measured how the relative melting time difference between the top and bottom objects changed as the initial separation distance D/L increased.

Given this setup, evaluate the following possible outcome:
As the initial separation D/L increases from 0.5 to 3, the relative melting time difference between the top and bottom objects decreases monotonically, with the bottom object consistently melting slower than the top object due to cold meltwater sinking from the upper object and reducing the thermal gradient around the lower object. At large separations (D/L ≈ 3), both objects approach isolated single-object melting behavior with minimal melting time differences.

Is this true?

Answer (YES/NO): NO